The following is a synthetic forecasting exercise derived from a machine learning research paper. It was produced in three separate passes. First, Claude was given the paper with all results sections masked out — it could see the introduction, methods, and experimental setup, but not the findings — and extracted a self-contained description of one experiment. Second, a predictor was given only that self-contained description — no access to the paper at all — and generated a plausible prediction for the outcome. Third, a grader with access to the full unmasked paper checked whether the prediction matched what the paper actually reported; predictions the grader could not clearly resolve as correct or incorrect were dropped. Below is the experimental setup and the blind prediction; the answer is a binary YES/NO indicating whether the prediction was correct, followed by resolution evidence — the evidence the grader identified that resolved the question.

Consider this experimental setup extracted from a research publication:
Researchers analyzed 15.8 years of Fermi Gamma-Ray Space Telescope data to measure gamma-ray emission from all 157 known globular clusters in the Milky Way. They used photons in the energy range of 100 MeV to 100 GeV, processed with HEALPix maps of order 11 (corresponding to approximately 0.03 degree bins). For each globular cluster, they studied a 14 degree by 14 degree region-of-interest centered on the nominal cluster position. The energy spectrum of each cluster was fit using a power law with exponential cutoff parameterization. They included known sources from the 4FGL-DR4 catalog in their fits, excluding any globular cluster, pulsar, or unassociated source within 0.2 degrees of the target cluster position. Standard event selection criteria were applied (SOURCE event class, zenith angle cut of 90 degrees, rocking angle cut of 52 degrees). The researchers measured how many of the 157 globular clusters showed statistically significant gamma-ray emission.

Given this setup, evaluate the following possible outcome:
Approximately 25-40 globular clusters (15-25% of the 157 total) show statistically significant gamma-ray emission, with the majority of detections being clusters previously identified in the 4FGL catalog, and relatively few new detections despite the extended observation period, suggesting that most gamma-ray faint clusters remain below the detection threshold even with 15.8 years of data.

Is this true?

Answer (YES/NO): NO